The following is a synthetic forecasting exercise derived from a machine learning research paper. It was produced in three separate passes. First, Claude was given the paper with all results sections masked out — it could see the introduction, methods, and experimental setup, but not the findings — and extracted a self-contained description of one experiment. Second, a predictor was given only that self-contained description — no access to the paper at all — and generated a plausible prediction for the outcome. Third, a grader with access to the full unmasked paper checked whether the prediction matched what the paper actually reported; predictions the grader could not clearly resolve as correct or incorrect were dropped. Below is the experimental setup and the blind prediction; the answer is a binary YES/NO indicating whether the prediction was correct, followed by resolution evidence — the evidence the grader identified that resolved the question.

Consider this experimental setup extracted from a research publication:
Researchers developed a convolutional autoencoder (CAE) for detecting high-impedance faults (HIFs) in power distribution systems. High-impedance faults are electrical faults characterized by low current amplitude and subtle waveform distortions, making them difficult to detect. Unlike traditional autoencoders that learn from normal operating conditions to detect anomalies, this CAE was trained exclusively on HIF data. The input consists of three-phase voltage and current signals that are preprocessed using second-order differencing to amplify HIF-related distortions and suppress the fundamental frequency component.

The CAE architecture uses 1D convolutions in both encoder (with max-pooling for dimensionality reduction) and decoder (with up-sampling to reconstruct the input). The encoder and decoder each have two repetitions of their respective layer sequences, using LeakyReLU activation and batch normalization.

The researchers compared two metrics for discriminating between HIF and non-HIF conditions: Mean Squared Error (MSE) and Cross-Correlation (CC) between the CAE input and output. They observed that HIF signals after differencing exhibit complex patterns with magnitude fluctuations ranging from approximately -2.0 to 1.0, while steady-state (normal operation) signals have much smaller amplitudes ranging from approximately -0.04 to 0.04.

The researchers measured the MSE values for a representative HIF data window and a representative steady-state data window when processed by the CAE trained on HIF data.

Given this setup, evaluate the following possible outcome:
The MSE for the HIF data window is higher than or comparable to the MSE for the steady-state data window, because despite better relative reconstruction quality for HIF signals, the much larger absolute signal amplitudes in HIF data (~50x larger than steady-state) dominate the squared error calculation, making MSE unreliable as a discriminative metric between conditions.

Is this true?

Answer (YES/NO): YES